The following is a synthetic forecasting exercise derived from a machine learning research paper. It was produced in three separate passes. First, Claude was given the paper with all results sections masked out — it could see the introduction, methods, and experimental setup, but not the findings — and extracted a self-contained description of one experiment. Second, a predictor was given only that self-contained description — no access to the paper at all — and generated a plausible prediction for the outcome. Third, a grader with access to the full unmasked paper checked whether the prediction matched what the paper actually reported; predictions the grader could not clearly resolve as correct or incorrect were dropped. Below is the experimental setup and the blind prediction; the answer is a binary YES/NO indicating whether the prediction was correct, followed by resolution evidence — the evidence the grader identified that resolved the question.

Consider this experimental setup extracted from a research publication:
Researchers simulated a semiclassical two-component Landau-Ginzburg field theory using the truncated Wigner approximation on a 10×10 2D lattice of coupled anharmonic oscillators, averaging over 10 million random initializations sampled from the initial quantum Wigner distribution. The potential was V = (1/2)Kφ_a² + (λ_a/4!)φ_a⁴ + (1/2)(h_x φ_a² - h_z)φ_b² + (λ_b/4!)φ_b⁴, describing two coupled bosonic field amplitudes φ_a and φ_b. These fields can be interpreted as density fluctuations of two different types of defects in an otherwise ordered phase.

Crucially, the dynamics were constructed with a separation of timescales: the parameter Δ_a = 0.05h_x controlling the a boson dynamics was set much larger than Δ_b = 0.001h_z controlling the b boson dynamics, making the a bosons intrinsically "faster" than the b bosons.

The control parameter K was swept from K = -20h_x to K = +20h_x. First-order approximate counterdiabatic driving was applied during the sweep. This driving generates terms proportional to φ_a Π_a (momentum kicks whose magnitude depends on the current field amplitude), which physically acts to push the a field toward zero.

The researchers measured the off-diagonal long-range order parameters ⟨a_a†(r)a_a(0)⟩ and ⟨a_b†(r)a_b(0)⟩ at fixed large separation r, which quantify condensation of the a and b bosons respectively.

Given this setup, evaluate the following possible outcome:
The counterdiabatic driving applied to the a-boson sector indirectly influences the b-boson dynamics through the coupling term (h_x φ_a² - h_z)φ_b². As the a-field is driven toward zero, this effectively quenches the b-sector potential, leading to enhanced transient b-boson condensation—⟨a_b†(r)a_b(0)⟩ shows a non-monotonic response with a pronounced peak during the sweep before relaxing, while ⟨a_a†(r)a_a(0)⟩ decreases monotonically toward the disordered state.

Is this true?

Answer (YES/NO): NO